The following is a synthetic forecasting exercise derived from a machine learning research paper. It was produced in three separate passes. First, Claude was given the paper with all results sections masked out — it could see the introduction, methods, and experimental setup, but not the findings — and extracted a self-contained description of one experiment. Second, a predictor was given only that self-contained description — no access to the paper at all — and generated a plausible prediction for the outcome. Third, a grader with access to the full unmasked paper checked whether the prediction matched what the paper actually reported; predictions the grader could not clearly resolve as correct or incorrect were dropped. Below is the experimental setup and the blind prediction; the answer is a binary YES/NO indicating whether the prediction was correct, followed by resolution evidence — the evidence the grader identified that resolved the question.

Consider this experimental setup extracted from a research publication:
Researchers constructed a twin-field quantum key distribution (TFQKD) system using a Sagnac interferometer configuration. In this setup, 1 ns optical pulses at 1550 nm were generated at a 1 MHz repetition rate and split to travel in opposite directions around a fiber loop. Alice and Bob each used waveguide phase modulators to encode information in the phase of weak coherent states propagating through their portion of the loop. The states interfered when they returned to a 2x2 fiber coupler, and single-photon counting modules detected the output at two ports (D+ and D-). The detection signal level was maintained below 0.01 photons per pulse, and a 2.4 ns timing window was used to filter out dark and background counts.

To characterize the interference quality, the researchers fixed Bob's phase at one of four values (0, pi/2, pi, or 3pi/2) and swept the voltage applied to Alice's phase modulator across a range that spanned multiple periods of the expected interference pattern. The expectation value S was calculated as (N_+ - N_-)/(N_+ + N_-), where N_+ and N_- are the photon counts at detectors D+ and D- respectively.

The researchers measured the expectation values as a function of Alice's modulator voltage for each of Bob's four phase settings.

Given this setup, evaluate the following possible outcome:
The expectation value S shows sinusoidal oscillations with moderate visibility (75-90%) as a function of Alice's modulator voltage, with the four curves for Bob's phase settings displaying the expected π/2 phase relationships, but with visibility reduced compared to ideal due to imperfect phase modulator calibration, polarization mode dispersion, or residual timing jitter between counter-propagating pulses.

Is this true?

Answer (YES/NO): NO